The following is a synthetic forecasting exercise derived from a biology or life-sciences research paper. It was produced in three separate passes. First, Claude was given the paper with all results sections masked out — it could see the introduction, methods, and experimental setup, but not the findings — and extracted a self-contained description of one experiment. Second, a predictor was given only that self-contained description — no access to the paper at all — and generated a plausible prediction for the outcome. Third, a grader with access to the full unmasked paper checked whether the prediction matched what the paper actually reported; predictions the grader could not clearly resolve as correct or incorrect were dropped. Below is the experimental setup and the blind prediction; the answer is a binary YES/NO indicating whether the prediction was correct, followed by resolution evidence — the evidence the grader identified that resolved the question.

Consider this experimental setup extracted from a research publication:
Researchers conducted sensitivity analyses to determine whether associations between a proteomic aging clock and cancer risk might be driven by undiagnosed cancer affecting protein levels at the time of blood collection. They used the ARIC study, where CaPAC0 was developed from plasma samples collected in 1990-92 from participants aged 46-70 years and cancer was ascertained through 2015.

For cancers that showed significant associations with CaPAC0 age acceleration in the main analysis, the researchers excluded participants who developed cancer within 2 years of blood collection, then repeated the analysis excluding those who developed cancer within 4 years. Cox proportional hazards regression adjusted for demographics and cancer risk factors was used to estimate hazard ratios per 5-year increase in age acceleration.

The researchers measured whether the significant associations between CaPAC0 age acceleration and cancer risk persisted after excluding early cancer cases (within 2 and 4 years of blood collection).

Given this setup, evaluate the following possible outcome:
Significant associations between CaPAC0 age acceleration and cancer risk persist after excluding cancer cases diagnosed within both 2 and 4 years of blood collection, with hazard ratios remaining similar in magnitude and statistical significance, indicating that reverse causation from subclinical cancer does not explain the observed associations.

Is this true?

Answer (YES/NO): YES